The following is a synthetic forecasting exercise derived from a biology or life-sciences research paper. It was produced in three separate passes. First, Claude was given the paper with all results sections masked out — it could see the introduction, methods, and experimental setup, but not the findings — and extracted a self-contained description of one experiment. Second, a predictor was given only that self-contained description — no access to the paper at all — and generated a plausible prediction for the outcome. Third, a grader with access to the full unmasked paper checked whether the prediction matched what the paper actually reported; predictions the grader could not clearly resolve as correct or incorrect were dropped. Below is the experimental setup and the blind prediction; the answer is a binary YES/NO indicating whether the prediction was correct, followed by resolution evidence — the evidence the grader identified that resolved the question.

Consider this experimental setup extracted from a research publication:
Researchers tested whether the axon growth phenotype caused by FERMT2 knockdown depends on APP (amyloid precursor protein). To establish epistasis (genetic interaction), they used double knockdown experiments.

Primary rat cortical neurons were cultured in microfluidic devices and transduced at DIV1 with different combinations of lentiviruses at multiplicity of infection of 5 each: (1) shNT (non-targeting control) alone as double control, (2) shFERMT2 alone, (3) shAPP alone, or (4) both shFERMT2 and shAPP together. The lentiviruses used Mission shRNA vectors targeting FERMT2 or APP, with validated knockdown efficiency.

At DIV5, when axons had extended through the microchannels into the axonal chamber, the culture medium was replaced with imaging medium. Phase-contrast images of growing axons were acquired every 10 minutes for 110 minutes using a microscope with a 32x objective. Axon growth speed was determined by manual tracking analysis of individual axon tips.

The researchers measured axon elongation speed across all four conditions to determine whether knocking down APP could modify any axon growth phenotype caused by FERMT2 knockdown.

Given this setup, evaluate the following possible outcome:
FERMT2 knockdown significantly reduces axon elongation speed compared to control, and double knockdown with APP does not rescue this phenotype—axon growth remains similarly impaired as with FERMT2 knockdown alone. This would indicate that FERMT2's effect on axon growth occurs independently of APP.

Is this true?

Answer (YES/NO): NO